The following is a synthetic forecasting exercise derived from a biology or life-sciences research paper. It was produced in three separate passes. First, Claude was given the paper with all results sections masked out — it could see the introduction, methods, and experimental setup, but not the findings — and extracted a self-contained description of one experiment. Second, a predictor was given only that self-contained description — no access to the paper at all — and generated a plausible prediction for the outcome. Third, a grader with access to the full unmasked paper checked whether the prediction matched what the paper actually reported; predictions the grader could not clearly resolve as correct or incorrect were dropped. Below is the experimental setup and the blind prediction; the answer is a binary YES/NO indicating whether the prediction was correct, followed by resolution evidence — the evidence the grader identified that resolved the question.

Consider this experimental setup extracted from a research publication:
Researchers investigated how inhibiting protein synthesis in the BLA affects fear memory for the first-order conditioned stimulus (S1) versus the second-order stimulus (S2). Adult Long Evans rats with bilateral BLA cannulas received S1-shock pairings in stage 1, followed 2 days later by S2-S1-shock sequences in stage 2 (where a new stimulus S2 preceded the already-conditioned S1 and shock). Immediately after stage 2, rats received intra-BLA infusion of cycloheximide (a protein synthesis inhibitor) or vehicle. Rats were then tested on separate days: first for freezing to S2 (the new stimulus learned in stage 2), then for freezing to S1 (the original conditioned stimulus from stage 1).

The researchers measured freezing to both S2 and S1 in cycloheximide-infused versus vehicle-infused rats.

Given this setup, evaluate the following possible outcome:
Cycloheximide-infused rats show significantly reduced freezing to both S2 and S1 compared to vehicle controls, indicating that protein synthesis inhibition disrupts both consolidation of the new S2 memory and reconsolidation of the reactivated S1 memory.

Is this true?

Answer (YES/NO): NO